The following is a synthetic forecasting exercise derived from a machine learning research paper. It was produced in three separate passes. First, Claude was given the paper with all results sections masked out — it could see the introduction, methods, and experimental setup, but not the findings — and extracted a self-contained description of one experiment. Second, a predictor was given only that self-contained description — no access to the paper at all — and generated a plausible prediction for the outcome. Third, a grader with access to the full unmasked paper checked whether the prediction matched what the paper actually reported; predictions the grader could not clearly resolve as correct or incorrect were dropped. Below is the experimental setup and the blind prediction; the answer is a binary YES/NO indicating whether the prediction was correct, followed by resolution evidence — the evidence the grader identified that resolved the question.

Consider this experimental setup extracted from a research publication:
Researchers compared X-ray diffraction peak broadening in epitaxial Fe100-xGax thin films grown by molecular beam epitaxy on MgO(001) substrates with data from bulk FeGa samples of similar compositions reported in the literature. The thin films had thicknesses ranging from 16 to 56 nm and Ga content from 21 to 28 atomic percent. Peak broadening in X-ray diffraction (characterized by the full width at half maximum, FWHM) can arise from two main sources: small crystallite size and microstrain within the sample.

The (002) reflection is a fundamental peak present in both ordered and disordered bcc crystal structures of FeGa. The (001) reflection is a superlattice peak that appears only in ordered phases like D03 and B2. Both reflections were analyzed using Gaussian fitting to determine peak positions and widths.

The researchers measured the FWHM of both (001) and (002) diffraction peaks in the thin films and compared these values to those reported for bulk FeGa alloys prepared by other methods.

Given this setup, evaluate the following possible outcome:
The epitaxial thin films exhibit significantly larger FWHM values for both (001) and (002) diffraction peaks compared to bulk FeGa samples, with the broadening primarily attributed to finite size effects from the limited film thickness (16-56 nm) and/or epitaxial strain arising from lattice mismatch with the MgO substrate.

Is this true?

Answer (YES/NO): NO